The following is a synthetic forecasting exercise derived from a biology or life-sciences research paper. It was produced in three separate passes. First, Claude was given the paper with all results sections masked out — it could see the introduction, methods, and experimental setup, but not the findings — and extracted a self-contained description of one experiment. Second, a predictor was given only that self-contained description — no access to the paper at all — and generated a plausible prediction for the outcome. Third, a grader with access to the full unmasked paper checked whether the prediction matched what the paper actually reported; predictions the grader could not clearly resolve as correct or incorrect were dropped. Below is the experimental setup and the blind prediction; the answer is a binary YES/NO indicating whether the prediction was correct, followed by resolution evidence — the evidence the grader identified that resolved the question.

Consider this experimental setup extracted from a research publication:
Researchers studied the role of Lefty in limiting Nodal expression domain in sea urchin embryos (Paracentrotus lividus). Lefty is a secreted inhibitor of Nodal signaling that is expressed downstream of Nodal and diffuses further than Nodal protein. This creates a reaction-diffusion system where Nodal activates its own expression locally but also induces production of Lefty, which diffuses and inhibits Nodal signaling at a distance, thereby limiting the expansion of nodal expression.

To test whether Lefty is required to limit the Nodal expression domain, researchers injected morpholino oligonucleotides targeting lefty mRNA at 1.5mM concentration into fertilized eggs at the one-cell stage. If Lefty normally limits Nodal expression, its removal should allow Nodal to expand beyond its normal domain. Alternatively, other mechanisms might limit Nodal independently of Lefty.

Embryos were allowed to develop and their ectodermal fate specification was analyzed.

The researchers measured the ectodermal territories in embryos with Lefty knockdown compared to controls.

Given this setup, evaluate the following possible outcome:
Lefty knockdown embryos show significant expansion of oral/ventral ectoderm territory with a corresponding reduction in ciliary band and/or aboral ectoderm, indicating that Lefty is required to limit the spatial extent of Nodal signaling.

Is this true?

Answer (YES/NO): YES